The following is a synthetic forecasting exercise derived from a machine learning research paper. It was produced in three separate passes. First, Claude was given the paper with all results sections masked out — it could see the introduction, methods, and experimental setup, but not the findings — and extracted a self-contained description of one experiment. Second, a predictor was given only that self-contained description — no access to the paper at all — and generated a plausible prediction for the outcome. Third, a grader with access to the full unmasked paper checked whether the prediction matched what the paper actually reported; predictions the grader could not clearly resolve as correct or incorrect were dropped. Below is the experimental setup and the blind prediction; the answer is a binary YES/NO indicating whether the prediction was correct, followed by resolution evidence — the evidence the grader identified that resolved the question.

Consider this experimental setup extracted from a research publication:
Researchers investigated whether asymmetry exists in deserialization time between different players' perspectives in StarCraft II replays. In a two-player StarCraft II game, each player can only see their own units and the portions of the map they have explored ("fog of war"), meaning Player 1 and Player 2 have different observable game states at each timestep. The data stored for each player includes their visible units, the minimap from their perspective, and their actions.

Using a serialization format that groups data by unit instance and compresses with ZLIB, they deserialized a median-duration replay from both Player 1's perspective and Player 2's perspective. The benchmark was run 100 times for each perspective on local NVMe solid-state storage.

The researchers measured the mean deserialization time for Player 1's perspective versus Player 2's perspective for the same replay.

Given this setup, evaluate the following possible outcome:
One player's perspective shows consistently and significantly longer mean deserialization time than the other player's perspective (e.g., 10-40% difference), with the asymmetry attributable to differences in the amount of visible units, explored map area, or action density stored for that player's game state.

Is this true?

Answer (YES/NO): YES